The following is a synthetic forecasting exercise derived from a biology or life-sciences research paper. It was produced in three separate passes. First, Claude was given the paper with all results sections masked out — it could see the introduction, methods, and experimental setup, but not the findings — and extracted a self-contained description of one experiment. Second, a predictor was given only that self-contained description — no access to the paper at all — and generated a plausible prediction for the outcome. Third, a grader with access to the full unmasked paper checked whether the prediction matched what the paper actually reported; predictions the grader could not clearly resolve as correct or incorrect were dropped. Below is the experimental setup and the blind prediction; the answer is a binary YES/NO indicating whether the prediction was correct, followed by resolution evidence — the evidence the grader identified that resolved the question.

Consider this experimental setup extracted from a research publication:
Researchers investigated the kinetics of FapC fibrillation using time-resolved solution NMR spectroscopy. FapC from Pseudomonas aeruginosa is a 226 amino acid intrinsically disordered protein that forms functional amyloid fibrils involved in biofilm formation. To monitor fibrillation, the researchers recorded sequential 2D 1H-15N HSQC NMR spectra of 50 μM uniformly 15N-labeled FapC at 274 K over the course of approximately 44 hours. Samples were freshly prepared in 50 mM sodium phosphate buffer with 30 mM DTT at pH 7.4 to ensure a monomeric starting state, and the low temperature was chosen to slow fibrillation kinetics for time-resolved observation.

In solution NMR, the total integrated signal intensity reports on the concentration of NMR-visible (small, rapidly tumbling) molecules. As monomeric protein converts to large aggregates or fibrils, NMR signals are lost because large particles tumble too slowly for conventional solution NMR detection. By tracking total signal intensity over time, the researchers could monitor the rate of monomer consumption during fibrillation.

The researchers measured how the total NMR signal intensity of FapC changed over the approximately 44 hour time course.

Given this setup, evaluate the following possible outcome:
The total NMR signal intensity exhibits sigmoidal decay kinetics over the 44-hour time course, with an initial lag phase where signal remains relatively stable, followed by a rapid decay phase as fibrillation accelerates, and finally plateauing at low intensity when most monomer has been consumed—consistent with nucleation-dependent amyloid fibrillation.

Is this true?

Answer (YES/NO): NO